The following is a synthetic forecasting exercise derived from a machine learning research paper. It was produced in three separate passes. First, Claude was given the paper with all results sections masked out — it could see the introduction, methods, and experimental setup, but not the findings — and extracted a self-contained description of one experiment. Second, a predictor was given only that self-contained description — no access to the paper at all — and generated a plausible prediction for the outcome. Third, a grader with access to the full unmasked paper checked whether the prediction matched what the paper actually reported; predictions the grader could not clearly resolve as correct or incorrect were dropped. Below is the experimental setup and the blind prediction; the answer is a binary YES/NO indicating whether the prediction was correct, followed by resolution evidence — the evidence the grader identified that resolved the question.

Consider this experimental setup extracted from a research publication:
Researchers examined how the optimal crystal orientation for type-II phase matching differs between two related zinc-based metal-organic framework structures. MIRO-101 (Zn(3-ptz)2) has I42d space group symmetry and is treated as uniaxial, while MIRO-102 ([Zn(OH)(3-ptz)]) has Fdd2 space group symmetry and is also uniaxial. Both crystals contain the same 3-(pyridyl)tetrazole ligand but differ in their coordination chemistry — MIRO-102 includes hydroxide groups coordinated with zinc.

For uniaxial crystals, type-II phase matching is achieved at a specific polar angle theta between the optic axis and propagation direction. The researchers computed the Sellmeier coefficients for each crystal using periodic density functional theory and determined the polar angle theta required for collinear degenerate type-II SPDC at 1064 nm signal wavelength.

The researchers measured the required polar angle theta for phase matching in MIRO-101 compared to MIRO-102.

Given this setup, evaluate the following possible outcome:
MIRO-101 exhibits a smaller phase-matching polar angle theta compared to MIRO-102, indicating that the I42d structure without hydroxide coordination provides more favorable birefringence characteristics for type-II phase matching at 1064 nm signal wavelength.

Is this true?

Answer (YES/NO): NO